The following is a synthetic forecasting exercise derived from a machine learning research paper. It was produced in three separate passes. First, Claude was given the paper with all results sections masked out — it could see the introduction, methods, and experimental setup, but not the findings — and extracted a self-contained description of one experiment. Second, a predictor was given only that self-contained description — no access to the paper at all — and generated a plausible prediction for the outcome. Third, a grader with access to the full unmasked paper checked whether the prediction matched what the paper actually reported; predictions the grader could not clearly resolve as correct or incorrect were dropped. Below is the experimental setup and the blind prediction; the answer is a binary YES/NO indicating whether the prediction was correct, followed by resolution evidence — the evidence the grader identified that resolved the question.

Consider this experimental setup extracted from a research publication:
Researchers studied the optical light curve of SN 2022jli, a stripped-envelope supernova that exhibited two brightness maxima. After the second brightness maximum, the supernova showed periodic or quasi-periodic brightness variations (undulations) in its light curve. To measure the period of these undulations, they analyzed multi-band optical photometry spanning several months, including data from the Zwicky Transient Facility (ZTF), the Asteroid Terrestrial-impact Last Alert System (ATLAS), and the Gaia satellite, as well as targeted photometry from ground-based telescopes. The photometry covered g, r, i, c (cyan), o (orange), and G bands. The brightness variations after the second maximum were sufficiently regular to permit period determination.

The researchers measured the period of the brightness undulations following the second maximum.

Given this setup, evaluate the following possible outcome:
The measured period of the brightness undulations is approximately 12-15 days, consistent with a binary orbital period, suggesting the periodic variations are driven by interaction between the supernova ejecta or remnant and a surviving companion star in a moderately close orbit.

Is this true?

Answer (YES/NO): YES